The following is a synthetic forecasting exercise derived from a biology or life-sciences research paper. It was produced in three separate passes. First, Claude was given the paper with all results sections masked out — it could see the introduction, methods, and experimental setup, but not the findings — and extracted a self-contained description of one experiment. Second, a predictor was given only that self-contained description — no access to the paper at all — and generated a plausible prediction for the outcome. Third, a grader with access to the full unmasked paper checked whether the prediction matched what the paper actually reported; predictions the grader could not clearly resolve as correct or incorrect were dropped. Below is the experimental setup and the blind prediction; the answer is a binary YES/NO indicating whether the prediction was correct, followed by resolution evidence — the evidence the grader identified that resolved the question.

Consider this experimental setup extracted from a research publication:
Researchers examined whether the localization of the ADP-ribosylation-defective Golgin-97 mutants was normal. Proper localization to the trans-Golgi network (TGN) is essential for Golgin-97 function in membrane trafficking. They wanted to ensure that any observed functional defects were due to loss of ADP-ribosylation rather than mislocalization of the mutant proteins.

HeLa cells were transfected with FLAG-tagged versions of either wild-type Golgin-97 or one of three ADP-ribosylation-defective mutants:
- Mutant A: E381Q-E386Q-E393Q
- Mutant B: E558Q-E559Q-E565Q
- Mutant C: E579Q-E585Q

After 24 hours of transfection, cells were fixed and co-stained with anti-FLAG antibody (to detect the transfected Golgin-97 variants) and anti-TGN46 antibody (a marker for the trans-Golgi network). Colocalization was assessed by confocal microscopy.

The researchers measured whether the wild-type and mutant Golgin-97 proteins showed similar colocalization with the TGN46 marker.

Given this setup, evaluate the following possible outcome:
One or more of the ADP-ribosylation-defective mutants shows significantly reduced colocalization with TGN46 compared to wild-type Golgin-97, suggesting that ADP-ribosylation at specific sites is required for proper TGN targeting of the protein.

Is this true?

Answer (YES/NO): NO